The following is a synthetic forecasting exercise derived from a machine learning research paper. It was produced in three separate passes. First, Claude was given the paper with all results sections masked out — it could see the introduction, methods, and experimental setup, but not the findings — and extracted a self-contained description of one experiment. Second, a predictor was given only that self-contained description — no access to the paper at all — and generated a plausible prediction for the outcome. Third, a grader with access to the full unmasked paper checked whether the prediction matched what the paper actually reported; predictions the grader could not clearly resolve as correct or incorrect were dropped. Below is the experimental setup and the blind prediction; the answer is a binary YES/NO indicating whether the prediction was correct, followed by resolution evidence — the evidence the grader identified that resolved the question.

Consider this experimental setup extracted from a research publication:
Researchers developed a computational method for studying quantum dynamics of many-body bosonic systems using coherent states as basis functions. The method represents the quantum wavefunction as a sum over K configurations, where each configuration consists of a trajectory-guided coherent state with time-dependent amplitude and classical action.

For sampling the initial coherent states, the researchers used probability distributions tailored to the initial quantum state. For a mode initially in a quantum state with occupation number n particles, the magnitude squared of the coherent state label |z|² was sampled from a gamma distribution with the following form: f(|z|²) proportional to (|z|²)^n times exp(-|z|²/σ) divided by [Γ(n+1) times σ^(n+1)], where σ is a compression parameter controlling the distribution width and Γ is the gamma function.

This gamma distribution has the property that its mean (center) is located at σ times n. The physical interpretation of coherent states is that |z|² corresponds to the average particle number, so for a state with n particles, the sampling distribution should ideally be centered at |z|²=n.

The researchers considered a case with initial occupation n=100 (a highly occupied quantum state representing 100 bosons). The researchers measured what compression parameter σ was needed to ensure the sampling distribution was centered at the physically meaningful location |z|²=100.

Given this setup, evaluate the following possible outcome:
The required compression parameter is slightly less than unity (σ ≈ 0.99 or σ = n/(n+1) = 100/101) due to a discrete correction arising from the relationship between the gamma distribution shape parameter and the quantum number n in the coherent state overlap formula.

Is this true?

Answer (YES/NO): NO